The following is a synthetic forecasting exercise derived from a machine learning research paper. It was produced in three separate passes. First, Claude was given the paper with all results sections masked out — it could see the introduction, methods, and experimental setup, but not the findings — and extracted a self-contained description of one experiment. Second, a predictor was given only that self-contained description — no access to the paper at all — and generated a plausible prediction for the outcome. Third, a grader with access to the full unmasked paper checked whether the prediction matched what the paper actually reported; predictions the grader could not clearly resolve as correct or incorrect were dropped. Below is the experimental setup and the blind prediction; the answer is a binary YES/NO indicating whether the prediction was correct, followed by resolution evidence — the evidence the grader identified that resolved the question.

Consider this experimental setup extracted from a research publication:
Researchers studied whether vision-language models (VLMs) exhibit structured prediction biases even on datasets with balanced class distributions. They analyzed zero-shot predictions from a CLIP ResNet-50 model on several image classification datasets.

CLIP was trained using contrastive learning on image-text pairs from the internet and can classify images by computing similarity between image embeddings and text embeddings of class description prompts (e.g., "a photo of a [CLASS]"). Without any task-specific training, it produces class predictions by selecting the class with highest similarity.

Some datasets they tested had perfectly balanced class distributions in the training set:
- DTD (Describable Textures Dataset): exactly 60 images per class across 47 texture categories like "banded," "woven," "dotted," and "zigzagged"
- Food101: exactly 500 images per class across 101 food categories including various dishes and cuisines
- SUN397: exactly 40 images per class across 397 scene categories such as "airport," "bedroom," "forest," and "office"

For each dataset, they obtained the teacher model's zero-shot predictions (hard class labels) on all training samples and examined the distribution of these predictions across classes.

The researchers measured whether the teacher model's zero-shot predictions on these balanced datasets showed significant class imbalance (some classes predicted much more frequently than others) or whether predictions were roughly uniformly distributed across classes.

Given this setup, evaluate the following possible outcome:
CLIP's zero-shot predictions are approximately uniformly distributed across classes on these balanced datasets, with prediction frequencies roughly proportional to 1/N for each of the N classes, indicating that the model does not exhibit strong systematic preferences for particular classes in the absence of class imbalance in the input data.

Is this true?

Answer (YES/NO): NO